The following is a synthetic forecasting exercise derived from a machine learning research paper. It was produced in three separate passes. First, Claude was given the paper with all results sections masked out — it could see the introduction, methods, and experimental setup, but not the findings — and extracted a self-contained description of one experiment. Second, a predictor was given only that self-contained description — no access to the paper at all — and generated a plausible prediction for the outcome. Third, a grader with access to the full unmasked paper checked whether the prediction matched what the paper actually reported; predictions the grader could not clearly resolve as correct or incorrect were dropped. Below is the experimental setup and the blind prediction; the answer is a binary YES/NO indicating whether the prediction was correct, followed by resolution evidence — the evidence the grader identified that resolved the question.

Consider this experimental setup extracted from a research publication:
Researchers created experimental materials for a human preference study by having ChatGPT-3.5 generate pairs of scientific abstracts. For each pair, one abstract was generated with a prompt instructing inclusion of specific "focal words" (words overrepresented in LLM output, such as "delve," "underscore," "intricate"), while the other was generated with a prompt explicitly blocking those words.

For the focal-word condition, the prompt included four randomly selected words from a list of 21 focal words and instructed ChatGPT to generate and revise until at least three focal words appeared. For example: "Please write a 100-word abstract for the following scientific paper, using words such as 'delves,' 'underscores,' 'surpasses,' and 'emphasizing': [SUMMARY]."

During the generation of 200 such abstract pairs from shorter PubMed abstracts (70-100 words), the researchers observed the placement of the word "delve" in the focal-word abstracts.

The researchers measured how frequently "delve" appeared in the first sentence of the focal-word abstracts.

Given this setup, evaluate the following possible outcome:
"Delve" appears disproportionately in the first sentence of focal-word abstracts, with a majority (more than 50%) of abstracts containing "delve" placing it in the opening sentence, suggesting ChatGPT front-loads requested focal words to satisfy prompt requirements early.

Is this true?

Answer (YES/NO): YES